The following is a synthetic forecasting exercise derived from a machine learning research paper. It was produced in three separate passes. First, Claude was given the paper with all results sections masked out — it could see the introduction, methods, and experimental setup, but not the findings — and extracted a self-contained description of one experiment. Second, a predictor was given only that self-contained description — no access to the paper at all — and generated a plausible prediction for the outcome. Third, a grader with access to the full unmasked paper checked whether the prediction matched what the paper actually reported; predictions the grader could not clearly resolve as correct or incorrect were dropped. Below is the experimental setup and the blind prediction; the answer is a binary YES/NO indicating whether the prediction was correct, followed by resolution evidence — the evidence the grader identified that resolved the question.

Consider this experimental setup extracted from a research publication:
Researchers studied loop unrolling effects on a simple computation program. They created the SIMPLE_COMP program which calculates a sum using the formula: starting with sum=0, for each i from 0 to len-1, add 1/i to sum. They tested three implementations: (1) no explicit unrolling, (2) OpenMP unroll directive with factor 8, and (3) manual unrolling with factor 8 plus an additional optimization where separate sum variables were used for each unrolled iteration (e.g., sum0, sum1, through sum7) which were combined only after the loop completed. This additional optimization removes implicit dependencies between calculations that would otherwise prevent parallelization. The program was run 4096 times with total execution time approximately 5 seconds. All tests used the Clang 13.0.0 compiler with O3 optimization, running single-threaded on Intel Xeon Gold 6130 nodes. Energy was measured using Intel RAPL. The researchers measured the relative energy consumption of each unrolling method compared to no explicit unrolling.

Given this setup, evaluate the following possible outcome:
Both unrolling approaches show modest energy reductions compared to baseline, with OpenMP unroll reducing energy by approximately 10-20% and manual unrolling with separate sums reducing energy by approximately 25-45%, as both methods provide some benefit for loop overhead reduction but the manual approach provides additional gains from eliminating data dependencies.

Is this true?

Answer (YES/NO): NO